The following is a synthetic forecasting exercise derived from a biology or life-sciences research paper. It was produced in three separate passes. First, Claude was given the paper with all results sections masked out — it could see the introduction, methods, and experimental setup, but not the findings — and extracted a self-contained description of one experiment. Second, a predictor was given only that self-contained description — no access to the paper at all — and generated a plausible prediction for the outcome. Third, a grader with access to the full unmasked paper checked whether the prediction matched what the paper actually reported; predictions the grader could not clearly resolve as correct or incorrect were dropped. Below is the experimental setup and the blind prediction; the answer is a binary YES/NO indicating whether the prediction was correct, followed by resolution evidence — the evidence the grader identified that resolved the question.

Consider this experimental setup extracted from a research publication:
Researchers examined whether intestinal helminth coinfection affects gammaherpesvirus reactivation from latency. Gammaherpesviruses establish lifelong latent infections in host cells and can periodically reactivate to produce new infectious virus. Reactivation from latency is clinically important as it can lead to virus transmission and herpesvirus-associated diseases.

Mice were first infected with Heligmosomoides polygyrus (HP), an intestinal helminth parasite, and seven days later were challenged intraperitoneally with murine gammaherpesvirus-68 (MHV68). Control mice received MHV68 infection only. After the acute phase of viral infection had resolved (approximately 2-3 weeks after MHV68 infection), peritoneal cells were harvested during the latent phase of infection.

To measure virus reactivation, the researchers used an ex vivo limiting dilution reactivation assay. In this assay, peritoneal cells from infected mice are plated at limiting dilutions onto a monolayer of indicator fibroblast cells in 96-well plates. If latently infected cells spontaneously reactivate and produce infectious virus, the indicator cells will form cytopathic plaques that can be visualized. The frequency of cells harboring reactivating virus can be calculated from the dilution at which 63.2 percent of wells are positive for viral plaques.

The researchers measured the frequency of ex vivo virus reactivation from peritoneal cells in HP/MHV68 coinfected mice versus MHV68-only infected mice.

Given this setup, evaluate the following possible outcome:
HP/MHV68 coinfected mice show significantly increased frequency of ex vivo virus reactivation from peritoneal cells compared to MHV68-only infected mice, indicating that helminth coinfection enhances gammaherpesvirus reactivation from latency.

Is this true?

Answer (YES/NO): YES